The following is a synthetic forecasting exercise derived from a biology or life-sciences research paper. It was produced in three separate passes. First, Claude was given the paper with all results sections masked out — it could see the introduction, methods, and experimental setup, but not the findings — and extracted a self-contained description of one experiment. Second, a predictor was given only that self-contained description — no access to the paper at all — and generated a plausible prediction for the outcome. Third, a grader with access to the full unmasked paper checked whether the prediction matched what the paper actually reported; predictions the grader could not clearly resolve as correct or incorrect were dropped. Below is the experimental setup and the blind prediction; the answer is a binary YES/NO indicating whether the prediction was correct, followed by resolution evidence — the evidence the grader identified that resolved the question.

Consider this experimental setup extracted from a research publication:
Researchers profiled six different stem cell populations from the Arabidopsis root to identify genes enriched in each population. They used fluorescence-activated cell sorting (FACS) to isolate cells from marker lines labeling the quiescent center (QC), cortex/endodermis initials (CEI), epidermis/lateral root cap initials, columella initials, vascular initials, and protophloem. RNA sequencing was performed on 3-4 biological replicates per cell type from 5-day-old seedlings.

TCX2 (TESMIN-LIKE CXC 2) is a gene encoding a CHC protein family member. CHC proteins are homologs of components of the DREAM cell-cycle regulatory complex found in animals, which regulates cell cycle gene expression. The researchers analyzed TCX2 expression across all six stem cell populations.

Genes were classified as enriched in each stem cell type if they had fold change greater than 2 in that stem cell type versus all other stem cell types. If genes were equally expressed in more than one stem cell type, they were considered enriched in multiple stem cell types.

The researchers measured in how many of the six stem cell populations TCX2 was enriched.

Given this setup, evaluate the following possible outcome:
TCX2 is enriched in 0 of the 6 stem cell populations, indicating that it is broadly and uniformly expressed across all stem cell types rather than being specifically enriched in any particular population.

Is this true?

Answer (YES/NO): NO